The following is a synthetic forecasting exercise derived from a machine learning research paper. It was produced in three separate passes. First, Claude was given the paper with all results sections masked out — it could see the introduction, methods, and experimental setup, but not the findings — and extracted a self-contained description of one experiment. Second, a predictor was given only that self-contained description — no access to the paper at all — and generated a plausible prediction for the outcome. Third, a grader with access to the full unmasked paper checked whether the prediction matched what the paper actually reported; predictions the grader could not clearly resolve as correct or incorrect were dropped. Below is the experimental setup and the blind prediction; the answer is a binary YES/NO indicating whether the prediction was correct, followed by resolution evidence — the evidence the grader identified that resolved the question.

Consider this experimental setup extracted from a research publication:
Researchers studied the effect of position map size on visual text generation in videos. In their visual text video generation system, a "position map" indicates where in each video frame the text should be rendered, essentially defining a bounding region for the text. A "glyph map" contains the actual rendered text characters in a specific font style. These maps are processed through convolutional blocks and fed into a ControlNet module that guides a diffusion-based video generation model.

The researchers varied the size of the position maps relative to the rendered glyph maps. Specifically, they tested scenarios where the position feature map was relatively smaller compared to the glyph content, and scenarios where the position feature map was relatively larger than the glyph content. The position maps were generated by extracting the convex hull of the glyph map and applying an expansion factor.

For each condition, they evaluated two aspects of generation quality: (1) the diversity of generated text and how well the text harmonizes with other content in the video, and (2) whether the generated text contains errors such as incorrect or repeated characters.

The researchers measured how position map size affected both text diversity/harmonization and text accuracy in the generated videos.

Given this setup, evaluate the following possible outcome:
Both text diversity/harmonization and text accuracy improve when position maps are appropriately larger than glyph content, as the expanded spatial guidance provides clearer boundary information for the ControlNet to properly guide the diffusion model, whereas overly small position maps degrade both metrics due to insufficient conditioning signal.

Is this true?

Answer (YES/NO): NO